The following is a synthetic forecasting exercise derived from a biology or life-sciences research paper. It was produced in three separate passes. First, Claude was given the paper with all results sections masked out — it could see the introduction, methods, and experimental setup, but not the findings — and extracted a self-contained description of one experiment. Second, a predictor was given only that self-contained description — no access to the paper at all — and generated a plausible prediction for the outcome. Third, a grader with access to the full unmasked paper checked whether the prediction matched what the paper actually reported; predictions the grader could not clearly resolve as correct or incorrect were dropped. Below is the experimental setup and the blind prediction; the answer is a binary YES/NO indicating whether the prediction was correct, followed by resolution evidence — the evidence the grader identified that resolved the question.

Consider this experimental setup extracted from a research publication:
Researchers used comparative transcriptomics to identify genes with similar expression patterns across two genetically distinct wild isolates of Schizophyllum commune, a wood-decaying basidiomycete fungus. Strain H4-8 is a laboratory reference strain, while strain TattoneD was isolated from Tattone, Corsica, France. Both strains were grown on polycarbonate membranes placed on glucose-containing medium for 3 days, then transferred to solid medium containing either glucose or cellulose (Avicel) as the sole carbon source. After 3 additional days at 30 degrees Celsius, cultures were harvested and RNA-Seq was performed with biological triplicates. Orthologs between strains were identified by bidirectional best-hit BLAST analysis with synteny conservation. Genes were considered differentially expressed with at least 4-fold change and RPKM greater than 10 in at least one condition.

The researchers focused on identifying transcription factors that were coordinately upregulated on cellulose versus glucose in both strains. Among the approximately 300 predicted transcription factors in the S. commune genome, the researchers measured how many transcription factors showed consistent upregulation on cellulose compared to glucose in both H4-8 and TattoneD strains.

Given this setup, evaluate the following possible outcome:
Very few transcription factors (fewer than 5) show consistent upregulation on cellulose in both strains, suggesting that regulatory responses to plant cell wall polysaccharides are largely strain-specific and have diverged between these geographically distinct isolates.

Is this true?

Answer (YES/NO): YES